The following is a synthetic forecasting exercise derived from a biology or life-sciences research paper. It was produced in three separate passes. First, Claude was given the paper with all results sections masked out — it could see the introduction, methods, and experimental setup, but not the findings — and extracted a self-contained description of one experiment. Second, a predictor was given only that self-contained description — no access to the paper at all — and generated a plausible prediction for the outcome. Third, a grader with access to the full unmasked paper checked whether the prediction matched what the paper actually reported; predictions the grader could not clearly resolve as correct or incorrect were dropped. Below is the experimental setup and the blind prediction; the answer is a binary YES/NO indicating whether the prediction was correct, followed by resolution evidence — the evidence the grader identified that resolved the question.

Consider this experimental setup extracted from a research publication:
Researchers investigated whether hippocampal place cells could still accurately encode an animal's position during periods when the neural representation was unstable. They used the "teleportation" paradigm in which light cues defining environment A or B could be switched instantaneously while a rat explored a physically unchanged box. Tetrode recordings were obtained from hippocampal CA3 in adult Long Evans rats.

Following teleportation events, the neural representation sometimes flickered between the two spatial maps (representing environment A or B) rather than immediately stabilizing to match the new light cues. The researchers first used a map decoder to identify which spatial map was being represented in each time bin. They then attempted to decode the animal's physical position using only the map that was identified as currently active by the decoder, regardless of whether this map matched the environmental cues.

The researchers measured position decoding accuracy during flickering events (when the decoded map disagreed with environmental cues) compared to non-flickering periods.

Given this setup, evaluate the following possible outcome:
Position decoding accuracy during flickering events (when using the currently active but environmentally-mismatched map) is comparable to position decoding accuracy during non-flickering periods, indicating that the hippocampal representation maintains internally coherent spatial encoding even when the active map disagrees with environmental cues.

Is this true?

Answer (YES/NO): YES